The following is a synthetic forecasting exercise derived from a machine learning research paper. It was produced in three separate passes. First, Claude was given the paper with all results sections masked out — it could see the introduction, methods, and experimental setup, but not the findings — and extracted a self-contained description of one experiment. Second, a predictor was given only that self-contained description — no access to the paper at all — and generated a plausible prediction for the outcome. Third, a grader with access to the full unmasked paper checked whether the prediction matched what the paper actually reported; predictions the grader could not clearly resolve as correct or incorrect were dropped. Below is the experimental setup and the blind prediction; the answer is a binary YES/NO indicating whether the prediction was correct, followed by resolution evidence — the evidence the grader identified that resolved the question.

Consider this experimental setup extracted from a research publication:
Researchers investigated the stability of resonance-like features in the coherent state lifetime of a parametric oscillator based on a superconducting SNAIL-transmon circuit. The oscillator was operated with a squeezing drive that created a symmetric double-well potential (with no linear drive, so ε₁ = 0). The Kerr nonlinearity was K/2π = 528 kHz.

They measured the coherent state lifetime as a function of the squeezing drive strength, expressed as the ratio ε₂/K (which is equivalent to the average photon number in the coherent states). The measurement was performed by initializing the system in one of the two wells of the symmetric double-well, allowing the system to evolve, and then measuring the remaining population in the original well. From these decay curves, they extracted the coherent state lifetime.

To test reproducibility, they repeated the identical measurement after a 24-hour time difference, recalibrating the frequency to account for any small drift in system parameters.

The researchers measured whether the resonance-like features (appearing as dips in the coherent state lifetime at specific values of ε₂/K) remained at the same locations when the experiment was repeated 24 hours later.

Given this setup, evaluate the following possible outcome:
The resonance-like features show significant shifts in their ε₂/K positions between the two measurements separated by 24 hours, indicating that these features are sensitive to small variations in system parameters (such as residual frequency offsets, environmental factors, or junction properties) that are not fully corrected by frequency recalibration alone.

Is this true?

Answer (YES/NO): NO